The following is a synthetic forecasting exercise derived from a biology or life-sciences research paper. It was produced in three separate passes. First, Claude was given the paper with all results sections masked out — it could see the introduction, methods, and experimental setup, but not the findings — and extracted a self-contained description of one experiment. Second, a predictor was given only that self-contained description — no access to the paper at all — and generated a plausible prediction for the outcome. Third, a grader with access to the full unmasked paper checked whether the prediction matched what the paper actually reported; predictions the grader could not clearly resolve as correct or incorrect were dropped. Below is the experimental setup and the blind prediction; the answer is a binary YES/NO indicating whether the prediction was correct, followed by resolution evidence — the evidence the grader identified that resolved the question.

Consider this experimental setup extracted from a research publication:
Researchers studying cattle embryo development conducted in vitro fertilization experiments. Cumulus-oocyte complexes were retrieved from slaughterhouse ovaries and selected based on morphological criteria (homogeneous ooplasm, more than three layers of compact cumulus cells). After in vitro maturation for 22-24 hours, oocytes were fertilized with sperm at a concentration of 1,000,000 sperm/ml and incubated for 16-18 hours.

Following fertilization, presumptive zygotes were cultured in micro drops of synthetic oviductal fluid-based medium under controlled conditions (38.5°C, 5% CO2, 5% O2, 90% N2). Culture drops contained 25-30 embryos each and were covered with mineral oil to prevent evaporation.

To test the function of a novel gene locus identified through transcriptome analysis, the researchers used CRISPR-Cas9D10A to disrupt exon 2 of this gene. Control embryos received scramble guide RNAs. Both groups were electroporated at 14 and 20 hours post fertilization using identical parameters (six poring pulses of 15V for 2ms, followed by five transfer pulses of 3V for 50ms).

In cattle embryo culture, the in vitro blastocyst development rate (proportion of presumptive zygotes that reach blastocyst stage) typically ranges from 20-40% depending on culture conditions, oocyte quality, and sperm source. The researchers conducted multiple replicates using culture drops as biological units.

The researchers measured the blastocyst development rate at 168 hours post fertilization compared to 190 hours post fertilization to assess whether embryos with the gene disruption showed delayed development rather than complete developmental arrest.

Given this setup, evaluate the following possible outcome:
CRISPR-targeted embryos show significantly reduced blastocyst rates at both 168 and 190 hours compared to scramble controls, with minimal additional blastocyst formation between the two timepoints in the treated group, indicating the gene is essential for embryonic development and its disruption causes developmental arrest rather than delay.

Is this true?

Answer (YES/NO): YES